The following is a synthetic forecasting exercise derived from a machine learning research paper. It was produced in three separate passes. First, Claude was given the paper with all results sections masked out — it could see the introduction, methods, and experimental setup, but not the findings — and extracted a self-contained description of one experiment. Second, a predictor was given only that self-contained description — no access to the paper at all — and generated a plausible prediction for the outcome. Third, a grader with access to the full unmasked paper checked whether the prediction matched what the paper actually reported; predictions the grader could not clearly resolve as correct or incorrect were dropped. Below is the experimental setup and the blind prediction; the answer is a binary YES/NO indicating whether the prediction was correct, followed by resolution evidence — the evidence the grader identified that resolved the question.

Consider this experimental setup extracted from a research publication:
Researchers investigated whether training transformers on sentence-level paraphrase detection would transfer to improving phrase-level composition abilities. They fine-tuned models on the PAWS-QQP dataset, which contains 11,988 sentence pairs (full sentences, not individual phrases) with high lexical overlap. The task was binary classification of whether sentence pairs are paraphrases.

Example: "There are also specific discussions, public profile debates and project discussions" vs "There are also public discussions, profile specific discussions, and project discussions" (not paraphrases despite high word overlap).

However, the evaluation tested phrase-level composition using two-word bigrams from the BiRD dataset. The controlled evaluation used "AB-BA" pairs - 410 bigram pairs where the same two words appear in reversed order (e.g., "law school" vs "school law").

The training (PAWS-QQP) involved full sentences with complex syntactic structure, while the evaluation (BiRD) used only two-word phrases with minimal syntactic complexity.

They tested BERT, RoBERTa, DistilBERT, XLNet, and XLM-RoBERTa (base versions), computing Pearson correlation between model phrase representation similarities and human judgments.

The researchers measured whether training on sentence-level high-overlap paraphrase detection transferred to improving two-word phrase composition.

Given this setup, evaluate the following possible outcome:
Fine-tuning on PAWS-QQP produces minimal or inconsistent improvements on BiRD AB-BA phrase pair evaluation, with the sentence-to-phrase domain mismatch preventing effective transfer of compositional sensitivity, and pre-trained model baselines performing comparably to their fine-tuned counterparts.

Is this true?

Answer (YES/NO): NO